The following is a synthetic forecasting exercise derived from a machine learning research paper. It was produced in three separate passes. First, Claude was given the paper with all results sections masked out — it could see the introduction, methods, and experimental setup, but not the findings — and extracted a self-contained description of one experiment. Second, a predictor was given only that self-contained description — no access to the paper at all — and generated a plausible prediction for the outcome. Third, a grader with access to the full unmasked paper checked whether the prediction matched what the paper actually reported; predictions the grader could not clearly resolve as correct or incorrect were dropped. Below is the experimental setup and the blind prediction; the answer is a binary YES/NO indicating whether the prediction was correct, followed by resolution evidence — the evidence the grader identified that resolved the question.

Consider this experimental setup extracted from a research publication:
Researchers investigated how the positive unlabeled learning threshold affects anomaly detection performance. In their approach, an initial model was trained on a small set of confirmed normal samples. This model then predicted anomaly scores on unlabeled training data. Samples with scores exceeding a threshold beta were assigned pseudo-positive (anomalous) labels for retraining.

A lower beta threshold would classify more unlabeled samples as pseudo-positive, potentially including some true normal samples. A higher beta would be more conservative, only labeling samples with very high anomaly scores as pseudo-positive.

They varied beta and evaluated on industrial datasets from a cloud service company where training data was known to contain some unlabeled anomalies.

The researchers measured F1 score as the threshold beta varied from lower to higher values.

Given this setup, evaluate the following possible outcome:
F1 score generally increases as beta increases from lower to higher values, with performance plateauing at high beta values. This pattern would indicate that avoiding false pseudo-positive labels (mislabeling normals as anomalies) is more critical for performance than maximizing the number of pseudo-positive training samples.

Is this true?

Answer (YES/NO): NO